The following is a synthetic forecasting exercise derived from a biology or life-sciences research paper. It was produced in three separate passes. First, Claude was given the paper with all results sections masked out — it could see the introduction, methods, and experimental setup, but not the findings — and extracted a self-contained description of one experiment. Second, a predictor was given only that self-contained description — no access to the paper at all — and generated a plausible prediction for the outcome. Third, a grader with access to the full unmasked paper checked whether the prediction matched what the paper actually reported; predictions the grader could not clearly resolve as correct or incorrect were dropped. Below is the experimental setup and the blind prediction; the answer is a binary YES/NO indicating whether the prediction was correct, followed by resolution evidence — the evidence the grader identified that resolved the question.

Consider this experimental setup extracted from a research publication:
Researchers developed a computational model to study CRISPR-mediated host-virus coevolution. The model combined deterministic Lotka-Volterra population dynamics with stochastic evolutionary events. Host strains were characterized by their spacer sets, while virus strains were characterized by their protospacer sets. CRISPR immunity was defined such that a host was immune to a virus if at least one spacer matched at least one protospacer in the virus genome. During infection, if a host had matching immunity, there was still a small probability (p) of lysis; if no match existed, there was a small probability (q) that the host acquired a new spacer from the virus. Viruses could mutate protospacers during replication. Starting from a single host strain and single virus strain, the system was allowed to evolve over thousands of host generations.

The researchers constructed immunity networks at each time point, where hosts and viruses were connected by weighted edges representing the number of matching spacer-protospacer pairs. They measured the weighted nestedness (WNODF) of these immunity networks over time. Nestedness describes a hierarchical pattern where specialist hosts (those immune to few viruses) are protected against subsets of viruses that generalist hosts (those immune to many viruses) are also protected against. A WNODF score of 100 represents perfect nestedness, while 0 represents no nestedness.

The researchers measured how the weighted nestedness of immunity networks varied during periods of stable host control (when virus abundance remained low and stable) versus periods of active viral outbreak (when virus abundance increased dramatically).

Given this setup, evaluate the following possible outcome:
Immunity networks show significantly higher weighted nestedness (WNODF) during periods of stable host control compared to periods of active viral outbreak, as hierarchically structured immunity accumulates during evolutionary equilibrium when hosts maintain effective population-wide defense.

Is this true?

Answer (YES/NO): NO